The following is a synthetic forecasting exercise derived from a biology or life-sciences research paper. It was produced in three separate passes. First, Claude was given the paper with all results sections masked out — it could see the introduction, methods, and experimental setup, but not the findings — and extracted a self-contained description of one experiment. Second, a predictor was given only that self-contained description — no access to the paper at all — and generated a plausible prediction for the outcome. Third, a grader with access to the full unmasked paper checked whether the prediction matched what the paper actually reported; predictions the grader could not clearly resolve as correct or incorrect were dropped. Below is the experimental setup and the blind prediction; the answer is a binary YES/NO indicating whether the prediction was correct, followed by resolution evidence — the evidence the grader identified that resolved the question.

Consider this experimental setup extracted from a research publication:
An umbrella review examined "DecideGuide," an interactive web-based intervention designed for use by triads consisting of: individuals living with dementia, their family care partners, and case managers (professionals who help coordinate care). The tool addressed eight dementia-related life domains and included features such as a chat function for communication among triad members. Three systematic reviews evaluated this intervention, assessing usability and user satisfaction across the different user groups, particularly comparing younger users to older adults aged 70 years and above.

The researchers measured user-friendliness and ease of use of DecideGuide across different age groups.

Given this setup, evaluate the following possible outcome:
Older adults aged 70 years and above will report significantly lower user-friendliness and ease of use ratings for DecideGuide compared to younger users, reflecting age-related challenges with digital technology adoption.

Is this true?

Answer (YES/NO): NO